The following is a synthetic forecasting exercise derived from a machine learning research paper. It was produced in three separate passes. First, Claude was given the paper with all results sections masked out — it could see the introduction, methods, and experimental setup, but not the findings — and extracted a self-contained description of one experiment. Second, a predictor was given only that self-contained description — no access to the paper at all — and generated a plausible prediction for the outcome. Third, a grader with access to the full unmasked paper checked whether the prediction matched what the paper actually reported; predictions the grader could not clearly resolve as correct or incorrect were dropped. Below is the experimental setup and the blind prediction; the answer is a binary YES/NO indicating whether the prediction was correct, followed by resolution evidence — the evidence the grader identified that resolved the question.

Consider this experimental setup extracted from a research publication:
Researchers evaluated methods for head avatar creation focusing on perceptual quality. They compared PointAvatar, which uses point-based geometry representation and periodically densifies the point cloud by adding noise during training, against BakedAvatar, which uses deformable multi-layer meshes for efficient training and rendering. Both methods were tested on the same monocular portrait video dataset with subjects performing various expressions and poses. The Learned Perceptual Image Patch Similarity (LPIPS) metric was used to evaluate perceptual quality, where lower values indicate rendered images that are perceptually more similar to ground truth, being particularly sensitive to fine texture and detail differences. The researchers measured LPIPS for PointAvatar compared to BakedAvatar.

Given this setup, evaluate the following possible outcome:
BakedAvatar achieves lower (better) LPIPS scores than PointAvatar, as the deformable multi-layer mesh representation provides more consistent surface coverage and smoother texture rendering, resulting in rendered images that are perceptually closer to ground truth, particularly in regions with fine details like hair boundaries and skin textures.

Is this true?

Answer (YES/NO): YES